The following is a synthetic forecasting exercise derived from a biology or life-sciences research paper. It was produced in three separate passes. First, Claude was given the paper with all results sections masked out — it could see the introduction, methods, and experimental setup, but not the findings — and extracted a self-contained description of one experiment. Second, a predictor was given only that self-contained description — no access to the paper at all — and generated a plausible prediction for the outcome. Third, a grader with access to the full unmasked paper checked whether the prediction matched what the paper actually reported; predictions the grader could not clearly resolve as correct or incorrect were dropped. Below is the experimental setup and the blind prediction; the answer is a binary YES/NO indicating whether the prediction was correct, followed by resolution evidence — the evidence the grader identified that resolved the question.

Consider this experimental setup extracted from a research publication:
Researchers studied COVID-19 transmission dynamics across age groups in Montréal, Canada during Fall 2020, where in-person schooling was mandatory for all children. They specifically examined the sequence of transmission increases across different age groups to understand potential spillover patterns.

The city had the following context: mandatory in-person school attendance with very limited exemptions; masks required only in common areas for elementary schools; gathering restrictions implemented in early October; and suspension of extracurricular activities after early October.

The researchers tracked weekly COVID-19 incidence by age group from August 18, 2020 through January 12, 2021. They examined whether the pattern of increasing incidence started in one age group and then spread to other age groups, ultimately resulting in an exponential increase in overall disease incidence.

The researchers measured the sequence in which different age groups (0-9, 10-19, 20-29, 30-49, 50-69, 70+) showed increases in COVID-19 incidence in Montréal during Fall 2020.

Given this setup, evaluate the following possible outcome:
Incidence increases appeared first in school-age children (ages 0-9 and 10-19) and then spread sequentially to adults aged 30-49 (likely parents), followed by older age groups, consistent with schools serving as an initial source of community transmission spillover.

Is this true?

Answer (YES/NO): YES